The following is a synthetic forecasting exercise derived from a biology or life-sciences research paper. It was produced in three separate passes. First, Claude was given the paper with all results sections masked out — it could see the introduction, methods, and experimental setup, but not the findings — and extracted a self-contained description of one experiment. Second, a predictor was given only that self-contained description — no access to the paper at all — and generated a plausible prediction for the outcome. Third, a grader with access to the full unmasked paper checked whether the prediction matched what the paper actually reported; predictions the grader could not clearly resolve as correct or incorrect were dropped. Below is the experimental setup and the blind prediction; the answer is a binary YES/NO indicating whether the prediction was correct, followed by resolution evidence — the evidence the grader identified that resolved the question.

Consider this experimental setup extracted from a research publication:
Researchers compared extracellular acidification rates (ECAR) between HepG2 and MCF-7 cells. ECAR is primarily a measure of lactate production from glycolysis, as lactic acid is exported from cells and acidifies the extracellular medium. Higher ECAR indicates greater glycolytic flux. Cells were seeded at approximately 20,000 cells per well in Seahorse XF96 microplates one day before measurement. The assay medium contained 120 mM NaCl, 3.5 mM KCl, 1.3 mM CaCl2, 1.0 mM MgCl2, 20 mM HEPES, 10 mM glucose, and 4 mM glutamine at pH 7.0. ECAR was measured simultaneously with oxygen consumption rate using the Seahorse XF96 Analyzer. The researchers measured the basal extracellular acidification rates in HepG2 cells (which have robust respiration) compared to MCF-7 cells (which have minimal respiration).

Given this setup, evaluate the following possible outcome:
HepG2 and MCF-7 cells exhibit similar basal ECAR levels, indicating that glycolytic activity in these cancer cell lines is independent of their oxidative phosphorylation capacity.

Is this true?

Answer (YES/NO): NO